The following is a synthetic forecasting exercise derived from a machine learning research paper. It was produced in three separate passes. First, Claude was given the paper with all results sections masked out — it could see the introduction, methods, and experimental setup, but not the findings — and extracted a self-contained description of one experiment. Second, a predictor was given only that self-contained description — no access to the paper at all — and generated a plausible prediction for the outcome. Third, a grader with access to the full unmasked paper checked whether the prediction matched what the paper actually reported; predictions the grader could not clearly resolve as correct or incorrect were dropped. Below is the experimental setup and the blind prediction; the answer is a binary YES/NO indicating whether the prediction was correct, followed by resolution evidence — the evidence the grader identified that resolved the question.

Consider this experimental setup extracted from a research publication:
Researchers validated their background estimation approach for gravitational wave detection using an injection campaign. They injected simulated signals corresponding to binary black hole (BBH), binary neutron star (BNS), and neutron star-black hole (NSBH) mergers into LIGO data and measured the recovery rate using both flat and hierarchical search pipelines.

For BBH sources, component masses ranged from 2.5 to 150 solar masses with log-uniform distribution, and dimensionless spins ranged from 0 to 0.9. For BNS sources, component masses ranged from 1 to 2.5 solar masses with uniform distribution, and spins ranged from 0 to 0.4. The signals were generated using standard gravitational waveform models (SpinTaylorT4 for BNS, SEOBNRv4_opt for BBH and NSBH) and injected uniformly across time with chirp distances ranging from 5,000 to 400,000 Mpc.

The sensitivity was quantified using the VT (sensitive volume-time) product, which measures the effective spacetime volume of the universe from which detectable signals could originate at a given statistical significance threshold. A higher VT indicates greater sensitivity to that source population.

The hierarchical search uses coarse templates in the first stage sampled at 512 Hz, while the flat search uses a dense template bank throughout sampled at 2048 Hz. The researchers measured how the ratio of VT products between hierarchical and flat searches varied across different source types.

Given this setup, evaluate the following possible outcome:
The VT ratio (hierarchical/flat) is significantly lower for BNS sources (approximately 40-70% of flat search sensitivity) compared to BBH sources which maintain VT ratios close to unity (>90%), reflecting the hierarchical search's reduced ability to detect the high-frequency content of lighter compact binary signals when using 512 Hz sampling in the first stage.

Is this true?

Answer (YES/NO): NO